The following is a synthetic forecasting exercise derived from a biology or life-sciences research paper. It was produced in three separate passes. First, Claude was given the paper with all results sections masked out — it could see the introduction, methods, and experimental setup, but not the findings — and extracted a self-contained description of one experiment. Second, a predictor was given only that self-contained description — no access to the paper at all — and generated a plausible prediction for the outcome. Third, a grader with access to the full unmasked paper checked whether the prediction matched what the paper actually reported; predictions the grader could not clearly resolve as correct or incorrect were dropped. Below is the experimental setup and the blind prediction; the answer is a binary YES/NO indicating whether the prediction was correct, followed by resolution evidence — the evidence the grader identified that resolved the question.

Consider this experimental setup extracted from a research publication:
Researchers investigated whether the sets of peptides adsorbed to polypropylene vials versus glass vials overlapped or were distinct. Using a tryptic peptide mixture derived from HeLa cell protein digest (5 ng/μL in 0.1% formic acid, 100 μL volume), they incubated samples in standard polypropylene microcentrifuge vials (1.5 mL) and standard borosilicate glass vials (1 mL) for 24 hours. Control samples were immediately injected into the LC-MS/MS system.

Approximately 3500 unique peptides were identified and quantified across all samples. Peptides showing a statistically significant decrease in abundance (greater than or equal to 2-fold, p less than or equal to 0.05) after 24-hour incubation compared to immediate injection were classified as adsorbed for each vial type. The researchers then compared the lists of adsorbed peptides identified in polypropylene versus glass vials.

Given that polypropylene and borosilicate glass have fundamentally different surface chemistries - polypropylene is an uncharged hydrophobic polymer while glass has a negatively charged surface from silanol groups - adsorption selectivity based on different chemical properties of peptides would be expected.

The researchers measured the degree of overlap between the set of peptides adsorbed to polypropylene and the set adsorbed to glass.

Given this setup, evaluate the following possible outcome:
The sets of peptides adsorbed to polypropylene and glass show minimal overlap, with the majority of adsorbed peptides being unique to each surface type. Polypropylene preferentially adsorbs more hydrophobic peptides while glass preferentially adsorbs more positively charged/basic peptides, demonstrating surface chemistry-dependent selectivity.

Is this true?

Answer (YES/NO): NO